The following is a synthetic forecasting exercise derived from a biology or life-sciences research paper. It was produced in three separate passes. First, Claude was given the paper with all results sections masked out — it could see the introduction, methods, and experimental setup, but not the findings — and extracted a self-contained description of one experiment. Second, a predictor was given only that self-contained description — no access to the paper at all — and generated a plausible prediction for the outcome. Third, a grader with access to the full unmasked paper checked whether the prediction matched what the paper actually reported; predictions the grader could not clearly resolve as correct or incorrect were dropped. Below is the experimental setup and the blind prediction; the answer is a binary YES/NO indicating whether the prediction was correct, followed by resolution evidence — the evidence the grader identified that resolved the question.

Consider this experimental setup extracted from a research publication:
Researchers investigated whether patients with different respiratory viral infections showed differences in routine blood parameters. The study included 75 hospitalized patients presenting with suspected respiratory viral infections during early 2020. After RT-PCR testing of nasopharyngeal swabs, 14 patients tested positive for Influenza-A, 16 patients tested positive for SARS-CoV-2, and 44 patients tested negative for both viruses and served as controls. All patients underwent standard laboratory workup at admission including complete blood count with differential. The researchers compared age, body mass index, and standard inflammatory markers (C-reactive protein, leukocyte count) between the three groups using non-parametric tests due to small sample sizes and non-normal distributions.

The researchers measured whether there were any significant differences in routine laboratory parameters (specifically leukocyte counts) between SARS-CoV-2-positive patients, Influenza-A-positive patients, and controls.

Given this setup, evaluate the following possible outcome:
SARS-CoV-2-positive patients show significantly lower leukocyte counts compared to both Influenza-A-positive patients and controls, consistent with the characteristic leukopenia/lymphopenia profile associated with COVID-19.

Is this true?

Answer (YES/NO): YES